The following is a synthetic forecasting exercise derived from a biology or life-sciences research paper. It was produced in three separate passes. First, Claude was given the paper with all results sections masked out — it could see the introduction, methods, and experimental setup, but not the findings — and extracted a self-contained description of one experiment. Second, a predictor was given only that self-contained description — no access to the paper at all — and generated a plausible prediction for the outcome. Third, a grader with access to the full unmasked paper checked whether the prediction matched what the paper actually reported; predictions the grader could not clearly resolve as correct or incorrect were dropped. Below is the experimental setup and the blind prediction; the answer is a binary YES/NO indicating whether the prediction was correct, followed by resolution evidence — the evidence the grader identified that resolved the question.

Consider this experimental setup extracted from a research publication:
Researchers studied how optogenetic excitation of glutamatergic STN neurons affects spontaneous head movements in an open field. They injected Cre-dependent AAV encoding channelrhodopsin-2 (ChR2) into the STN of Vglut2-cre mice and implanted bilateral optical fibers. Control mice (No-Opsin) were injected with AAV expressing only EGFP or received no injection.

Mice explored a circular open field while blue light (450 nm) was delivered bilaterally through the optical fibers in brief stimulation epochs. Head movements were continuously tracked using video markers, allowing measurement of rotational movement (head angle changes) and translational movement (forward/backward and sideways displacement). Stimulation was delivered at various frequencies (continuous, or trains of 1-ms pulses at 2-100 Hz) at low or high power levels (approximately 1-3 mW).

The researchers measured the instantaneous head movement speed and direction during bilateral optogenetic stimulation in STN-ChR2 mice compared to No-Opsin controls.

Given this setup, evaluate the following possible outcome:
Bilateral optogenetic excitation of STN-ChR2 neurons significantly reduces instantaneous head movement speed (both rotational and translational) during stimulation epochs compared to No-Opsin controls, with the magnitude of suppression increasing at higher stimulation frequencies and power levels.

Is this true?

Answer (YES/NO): NO